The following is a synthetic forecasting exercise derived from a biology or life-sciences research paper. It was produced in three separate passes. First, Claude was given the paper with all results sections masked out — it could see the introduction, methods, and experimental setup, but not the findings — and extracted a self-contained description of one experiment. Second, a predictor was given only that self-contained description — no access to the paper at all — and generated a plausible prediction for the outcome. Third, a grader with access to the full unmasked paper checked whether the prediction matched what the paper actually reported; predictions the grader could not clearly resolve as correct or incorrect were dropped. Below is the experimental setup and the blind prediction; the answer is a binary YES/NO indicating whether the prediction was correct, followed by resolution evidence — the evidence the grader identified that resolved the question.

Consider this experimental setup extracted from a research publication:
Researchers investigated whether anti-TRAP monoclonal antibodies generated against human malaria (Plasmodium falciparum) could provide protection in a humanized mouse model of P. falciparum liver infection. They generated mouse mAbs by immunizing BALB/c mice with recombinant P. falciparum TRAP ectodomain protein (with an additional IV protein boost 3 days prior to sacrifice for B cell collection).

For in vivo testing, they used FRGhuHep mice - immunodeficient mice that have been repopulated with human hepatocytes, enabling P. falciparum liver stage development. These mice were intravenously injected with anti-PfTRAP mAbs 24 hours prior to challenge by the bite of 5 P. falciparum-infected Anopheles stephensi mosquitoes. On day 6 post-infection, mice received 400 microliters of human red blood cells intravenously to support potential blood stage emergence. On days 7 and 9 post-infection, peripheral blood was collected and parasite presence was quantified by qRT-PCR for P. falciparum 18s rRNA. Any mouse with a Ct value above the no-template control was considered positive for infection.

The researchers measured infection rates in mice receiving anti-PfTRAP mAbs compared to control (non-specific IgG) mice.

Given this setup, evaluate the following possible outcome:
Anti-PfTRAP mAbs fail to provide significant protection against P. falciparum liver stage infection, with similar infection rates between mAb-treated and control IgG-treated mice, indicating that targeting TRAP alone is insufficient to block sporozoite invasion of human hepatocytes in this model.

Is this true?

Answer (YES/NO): YES